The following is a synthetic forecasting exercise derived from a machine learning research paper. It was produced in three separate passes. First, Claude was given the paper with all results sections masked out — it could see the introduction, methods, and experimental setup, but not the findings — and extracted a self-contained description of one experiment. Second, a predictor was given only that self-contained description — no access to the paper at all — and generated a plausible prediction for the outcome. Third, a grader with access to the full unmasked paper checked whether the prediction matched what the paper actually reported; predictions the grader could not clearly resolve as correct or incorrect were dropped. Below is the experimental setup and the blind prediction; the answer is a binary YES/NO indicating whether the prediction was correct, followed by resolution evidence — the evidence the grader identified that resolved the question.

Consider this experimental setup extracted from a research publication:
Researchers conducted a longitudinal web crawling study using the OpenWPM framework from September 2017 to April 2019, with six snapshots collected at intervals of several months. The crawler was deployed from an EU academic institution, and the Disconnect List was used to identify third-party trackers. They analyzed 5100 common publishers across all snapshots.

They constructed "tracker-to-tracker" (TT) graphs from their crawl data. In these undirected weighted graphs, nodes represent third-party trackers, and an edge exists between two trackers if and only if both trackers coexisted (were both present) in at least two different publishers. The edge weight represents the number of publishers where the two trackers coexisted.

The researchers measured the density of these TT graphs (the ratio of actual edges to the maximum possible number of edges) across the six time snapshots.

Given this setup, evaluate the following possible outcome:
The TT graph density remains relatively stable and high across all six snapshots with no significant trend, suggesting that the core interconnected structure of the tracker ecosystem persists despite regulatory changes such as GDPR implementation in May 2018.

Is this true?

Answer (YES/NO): YES